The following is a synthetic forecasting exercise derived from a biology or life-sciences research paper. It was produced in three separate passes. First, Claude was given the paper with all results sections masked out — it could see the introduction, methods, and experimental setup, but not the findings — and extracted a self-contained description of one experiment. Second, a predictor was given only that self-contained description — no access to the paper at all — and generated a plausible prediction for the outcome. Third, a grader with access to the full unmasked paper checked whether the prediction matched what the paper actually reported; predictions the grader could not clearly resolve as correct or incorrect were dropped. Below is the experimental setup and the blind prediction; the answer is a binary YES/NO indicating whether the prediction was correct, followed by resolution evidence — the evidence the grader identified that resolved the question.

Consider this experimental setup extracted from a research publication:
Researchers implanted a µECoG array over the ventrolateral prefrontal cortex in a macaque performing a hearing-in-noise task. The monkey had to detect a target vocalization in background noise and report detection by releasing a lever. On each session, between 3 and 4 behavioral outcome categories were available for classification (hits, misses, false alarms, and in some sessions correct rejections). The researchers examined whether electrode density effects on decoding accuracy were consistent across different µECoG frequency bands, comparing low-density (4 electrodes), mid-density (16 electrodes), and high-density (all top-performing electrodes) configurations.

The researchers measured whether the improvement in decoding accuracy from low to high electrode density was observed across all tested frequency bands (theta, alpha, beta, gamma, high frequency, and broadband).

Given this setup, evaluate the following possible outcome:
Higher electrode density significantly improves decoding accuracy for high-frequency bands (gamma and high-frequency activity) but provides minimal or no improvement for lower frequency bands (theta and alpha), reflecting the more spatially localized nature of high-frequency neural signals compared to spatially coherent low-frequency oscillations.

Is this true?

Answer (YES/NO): NO